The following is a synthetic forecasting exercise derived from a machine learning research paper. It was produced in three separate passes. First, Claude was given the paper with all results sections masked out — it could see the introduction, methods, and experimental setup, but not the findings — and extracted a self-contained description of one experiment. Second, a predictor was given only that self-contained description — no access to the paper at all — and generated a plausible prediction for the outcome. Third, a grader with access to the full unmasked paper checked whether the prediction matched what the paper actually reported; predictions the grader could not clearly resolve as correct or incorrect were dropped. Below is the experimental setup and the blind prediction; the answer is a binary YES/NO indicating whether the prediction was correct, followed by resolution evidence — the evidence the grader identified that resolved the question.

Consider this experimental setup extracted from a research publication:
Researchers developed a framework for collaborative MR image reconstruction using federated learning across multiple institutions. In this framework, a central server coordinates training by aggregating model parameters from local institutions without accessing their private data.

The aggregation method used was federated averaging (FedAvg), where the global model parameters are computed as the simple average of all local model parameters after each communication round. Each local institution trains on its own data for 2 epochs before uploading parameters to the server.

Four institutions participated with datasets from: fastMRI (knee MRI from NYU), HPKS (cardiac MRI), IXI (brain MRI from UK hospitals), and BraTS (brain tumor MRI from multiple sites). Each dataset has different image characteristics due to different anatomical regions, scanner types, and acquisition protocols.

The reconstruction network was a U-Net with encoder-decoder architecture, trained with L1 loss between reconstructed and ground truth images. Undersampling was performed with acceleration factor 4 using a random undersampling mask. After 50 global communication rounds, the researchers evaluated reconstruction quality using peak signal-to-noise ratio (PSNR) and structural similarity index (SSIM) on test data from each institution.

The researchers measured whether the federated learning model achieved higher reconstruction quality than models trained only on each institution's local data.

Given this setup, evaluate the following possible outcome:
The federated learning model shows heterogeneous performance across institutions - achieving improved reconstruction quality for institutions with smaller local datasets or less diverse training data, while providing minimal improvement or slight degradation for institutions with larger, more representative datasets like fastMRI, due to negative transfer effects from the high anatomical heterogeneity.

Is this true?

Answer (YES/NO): NO